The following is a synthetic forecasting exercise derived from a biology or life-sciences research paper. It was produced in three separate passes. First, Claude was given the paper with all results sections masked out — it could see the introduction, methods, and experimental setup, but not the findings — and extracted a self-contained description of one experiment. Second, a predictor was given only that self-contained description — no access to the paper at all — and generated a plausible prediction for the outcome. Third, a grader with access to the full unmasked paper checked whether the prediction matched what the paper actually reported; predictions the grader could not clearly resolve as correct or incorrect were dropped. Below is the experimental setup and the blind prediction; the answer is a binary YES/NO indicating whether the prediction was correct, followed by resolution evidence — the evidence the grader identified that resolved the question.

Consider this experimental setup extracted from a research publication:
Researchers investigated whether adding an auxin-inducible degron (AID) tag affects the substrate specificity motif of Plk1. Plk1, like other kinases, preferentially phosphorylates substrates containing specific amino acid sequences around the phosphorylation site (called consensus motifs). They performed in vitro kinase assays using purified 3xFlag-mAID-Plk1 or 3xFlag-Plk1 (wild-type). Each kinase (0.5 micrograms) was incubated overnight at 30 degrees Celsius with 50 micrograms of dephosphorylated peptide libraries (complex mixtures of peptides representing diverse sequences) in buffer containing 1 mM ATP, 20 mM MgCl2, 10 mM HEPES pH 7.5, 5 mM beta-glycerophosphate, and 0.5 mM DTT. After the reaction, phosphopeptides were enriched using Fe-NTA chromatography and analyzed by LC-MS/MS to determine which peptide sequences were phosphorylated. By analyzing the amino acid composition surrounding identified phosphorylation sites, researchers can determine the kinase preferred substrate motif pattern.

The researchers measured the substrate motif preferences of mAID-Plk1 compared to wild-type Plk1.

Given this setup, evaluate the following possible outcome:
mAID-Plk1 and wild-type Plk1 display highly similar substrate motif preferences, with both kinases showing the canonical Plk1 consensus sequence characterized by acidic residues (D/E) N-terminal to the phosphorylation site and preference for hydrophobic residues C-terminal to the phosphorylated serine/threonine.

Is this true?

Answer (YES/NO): YES